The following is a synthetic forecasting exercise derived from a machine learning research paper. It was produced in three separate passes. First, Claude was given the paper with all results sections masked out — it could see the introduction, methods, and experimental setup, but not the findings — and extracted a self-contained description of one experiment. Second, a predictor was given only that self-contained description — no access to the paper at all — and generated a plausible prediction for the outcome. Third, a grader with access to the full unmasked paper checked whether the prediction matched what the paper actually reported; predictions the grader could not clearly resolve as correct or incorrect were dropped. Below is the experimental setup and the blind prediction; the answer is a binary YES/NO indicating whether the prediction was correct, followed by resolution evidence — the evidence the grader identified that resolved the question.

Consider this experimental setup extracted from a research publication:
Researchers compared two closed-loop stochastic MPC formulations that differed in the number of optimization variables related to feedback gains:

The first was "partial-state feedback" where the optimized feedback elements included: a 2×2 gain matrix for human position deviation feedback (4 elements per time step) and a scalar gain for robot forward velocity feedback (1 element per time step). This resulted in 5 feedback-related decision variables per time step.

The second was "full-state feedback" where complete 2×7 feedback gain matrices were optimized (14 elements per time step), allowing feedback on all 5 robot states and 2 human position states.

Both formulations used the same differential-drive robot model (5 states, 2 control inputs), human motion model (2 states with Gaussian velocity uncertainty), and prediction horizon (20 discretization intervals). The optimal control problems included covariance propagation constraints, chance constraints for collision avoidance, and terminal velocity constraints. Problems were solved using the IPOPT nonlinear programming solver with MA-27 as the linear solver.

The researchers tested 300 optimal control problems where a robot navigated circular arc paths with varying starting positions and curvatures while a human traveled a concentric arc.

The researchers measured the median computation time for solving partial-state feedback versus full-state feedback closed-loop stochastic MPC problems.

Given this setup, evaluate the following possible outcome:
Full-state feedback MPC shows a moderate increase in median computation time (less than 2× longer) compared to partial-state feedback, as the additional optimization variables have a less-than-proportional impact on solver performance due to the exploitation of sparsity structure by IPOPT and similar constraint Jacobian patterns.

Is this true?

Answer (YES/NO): NO